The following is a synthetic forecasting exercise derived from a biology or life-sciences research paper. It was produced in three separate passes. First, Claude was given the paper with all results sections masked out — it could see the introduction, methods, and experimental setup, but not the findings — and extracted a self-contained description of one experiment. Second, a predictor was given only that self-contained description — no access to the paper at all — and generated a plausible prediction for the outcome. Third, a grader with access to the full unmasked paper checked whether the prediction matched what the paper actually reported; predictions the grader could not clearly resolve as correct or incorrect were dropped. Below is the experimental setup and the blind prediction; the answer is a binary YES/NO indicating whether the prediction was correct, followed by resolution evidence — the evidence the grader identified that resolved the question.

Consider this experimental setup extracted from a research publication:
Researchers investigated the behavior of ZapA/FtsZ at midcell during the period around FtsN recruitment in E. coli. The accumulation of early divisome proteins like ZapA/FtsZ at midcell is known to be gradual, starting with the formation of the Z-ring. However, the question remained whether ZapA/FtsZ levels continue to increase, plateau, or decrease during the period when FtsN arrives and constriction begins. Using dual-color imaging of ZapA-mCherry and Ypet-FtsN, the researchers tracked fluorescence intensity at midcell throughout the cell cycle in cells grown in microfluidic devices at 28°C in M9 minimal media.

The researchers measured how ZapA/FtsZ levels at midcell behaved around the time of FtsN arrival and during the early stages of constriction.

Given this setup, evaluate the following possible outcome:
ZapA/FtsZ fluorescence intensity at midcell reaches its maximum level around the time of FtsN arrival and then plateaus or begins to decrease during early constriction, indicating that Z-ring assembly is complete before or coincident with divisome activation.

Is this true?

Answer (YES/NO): NO